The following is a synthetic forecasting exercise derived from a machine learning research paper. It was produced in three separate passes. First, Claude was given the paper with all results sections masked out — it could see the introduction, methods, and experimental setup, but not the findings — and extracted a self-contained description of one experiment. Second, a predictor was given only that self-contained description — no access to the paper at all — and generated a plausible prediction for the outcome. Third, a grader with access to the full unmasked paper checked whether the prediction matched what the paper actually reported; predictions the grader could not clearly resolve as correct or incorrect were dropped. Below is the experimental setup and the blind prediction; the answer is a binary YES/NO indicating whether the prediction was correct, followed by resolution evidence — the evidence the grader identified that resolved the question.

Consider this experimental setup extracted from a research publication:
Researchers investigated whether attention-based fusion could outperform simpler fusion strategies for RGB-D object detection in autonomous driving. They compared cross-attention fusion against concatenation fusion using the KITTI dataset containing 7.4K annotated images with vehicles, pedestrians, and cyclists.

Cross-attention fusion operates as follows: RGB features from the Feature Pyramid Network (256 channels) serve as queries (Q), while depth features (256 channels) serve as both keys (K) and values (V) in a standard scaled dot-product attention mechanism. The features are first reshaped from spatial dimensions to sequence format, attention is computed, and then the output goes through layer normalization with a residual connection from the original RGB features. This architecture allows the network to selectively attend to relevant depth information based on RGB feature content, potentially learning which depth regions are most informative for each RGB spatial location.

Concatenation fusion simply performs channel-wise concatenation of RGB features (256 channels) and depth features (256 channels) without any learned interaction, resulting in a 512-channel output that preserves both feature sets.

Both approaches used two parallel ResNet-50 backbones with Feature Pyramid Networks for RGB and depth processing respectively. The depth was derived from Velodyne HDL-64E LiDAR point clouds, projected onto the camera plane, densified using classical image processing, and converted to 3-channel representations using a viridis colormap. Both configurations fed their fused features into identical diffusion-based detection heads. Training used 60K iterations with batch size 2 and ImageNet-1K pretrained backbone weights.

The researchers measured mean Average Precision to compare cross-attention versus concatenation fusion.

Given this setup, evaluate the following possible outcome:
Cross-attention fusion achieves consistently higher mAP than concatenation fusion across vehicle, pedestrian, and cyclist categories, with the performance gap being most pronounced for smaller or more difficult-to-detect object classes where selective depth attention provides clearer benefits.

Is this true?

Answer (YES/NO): NO